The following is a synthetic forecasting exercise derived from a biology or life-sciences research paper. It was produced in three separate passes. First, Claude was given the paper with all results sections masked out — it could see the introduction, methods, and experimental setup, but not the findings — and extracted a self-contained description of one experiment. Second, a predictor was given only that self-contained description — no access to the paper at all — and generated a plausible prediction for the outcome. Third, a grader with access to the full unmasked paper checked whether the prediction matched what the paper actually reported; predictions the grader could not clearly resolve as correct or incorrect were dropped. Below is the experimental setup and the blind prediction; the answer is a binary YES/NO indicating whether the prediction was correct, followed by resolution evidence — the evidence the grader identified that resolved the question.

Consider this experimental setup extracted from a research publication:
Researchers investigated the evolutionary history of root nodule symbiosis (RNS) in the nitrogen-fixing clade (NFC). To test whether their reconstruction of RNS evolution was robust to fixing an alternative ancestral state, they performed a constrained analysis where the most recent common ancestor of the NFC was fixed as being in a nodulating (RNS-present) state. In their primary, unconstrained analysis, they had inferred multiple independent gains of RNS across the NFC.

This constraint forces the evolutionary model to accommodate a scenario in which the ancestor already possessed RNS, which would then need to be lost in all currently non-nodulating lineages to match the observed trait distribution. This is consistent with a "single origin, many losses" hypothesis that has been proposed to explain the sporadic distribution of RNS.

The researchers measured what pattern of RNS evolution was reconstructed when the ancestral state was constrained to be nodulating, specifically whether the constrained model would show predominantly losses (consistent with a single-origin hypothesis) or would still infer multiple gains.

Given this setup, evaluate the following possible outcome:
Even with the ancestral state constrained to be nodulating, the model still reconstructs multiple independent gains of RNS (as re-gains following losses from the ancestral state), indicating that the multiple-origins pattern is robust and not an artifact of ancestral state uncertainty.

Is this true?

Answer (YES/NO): YES